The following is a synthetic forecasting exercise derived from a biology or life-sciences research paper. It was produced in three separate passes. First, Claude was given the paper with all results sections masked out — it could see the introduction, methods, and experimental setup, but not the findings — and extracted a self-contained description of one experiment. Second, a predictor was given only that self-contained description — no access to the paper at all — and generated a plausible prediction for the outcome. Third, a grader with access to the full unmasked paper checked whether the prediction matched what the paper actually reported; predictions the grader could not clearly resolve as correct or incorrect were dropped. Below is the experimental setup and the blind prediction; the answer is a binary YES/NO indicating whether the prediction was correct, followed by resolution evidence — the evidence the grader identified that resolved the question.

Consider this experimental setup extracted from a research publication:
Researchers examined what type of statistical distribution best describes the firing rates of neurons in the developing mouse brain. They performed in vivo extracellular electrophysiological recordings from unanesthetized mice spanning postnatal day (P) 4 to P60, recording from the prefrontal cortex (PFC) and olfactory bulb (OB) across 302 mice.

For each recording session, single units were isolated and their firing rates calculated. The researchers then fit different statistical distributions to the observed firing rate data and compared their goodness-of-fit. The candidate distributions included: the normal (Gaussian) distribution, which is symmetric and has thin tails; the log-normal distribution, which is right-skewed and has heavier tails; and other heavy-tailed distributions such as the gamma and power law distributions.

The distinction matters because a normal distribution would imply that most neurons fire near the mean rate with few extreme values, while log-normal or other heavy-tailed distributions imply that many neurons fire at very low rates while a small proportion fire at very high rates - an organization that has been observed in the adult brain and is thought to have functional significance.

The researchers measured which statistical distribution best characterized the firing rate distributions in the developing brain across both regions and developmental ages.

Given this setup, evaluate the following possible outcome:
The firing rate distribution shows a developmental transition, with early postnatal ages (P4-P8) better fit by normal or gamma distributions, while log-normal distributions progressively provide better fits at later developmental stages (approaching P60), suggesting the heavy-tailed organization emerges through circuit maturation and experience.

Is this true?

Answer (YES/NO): NO